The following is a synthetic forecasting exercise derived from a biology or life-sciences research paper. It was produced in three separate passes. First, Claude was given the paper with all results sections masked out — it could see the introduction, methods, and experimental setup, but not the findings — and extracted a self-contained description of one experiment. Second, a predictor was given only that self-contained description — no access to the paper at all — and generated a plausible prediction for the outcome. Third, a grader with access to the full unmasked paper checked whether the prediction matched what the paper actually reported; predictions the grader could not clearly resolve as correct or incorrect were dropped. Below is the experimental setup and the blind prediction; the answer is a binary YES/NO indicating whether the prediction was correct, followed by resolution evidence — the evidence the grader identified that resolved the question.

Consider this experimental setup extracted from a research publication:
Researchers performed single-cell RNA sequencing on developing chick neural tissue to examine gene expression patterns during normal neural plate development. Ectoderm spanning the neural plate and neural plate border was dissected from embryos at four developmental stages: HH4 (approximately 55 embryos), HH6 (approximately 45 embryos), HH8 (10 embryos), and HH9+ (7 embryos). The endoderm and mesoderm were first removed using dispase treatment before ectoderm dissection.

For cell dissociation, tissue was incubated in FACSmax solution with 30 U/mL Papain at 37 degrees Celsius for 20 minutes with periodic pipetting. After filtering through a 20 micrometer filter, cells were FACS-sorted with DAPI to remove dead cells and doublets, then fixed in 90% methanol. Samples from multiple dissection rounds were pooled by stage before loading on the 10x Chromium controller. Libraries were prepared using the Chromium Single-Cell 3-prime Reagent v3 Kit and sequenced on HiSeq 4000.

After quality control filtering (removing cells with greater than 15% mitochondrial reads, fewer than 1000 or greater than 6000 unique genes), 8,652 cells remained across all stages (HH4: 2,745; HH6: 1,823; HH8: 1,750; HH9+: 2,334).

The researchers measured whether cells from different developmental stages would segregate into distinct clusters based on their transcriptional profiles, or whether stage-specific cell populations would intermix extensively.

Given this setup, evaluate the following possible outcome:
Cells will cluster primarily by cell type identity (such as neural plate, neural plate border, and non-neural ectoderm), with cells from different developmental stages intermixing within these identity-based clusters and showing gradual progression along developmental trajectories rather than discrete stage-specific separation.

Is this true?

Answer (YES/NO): NO